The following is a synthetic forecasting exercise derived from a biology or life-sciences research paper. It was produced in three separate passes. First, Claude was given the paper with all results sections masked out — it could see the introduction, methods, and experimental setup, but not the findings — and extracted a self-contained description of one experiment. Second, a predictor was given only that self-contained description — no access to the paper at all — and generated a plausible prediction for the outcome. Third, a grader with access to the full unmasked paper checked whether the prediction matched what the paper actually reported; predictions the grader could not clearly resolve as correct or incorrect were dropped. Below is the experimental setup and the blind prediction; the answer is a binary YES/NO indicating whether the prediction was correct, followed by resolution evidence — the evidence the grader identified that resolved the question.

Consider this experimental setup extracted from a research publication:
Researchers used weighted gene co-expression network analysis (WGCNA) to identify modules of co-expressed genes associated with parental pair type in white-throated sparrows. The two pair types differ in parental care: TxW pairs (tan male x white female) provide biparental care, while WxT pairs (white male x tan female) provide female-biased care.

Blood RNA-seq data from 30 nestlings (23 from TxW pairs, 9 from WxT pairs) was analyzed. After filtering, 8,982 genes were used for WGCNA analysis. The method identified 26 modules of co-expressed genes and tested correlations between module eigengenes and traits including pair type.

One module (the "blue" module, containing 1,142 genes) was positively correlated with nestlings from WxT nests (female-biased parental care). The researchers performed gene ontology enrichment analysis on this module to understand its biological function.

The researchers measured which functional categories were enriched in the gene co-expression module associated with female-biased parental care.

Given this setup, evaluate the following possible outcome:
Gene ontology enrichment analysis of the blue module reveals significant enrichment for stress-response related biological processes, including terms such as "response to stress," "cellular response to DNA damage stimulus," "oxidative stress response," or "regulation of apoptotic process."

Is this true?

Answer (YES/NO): NO